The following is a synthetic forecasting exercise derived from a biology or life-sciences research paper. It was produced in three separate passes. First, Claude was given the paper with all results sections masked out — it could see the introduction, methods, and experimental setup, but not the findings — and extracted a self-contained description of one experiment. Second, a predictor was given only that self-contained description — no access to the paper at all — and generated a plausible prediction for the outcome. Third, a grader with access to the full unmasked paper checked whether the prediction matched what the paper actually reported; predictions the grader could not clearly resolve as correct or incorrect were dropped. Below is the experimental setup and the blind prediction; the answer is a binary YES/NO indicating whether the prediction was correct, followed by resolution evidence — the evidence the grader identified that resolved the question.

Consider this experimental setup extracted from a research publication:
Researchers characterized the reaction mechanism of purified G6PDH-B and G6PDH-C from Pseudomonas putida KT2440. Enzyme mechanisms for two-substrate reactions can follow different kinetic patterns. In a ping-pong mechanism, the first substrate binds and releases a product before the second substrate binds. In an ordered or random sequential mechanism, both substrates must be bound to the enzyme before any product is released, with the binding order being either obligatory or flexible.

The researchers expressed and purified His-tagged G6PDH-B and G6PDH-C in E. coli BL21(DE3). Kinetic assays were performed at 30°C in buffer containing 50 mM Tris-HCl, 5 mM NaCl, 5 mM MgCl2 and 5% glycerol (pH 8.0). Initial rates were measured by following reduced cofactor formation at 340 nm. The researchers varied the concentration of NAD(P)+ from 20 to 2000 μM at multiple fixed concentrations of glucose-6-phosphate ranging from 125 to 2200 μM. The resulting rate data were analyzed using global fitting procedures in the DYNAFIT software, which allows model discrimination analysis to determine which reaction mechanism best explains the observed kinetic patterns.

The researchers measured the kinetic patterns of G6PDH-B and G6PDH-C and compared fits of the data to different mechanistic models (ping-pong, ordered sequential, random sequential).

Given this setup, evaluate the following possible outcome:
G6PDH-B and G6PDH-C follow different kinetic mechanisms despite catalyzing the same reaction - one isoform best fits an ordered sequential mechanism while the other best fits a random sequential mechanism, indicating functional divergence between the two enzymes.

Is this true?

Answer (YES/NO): NO